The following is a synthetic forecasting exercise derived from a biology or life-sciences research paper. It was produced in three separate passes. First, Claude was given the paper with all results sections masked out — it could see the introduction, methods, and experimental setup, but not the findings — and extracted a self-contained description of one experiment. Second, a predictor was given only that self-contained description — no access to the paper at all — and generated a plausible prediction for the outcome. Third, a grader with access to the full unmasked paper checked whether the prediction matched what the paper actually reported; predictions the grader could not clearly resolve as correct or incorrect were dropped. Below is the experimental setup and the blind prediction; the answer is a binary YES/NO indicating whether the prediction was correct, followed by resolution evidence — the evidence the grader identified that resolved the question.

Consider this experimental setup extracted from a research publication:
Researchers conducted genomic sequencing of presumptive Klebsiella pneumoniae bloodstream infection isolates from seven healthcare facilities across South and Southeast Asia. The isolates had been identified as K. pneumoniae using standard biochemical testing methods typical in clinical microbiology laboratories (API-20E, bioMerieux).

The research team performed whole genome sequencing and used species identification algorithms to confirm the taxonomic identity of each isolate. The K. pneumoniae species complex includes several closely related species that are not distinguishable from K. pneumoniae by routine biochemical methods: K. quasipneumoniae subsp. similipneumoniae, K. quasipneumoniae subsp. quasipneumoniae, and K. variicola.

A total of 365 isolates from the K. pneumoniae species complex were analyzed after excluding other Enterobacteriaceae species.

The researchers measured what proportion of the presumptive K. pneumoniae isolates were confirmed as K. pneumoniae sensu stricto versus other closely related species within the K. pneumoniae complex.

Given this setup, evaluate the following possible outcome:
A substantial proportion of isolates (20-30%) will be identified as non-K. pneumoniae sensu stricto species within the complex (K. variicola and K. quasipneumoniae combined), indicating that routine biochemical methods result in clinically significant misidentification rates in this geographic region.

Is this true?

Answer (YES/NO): NO